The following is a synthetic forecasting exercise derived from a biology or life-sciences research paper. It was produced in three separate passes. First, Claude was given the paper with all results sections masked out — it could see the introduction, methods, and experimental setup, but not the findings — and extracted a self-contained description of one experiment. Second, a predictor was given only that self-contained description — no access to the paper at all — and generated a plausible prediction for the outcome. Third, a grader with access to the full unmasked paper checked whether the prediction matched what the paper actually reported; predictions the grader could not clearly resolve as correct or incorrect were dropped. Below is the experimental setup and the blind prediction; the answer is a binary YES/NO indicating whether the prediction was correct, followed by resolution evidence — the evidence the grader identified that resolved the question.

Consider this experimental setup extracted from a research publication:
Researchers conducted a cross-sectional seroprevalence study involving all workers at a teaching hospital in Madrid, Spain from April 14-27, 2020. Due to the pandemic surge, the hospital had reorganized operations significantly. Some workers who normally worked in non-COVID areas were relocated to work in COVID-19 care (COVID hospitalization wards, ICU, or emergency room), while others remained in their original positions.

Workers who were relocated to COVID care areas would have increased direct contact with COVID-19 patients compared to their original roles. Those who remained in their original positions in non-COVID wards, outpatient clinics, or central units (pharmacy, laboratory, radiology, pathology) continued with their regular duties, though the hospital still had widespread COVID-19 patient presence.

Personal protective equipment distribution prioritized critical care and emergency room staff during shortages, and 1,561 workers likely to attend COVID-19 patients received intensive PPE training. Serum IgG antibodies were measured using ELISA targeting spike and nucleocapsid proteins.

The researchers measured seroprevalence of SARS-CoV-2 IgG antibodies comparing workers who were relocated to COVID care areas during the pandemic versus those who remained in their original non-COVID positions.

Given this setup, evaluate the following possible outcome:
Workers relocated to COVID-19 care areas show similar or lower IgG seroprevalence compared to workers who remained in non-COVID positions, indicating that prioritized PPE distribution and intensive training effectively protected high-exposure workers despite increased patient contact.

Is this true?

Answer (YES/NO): YES